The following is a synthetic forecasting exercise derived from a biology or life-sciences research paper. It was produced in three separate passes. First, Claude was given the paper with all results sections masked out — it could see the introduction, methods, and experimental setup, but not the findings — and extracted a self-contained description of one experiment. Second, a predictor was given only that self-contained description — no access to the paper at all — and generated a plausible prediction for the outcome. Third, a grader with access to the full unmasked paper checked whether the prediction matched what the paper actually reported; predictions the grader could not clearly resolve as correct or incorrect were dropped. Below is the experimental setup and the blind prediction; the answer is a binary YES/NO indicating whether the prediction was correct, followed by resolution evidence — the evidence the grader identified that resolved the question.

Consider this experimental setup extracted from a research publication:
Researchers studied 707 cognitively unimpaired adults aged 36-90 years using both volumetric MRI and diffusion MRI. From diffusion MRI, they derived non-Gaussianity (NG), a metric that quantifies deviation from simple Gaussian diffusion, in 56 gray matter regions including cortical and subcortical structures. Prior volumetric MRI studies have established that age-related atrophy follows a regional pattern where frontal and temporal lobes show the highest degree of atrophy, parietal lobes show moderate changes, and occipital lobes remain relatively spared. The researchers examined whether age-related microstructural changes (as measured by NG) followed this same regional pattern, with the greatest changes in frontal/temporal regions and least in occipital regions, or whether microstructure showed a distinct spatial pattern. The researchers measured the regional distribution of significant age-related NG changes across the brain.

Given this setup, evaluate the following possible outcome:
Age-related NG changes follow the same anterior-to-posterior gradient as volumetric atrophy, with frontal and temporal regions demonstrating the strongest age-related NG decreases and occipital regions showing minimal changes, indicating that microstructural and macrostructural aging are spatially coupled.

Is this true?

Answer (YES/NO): NO